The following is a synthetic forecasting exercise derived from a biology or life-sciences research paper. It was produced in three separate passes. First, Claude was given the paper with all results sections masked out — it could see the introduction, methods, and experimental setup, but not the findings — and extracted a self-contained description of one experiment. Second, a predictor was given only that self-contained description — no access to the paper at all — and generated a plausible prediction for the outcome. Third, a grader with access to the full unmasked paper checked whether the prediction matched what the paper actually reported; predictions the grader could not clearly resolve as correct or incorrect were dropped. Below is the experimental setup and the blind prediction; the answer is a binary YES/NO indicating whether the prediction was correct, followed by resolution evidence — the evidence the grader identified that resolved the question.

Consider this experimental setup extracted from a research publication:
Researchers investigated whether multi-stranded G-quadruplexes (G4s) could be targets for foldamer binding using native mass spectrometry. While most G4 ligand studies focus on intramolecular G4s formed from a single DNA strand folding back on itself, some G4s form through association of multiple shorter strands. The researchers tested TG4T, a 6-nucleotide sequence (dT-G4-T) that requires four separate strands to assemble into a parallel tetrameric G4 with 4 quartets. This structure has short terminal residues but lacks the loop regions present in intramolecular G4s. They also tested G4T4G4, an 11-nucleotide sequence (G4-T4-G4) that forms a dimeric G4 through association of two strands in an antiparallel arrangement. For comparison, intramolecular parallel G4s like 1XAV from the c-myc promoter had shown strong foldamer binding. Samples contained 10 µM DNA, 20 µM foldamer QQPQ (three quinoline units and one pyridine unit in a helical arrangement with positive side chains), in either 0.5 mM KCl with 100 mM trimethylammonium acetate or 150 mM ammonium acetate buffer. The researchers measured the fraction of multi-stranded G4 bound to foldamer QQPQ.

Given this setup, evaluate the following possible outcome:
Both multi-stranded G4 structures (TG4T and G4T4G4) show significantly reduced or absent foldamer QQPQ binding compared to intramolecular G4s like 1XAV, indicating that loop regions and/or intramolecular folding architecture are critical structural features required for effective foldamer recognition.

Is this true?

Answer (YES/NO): NO